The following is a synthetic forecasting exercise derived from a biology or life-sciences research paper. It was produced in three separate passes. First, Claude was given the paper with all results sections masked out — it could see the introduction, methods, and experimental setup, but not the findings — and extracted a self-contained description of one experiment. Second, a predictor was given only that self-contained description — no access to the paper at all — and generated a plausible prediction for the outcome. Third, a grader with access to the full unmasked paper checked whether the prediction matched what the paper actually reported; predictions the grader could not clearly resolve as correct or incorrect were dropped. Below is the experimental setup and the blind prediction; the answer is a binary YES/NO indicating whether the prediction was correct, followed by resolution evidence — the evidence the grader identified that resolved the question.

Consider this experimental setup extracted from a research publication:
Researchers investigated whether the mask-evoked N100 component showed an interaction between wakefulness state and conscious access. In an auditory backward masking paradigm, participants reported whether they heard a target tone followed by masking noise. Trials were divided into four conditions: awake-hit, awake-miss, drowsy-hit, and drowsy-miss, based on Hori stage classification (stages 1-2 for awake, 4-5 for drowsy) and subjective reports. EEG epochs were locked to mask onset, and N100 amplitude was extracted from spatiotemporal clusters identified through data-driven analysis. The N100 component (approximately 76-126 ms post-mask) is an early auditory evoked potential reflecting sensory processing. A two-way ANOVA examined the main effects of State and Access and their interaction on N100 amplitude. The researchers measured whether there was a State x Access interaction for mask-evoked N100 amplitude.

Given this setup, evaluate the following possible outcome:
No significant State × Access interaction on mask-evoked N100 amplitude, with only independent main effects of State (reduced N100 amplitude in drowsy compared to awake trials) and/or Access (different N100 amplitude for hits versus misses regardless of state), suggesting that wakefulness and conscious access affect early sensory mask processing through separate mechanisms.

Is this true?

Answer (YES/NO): NO